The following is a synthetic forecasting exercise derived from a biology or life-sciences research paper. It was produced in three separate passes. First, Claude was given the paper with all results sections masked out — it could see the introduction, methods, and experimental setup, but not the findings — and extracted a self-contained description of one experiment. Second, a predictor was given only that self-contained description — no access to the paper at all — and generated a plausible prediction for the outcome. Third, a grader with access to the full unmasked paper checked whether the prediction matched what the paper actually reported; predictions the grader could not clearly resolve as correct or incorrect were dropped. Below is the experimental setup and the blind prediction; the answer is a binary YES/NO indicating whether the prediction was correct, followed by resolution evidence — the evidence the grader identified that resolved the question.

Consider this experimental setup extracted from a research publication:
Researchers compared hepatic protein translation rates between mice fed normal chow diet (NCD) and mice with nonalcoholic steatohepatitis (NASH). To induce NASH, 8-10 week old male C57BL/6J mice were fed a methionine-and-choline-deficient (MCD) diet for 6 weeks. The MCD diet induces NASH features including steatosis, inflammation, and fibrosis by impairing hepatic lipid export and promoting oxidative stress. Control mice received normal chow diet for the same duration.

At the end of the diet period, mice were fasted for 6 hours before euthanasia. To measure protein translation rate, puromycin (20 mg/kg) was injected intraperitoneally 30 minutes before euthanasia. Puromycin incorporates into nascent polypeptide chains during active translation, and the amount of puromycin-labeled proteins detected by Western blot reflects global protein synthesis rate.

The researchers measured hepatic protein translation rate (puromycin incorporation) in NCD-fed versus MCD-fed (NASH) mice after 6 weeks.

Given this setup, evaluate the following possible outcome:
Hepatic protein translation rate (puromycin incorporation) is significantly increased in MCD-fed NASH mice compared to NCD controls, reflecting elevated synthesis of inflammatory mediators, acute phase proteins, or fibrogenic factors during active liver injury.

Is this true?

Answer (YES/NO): NO